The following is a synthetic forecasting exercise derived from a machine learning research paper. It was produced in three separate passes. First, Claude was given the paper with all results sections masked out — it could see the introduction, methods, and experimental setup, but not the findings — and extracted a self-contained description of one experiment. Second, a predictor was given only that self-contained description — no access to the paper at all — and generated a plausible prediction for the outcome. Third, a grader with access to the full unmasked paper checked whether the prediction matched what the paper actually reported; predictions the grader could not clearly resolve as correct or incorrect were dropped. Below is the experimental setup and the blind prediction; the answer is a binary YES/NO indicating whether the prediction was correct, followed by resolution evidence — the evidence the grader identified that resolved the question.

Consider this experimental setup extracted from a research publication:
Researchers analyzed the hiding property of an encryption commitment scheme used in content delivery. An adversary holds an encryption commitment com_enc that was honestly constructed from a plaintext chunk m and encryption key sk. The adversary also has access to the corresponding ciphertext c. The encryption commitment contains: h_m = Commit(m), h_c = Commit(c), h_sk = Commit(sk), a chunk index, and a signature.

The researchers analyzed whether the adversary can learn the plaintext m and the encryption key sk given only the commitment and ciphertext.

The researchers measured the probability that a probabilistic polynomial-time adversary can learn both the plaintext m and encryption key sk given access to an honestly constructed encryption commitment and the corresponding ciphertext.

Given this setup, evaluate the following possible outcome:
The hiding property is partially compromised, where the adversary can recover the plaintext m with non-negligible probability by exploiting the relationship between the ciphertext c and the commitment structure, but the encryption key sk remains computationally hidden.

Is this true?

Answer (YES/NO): NO